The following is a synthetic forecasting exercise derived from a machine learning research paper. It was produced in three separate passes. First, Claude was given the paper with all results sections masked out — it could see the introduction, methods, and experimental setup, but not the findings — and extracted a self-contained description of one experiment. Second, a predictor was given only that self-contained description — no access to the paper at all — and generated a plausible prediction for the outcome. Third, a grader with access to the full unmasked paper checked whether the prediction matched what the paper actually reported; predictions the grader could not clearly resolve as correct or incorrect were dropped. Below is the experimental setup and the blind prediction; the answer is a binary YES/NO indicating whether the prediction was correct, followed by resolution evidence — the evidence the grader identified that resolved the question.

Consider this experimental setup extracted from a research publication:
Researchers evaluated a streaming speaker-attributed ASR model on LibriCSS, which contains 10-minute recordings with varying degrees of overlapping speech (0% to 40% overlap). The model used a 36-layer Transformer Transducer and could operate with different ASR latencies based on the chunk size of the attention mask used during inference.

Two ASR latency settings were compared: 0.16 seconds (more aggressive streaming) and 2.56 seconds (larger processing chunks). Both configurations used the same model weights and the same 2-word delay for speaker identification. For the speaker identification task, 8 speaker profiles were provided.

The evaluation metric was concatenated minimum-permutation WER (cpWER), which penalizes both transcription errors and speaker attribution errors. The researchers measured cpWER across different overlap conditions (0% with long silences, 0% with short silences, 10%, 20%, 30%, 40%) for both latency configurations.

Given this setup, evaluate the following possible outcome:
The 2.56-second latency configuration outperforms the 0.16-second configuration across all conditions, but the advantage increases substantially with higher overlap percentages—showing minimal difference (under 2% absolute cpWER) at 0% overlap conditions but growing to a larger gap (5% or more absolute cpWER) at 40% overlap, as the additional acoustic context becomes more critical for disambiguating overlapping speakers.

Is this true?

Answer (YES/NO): NO